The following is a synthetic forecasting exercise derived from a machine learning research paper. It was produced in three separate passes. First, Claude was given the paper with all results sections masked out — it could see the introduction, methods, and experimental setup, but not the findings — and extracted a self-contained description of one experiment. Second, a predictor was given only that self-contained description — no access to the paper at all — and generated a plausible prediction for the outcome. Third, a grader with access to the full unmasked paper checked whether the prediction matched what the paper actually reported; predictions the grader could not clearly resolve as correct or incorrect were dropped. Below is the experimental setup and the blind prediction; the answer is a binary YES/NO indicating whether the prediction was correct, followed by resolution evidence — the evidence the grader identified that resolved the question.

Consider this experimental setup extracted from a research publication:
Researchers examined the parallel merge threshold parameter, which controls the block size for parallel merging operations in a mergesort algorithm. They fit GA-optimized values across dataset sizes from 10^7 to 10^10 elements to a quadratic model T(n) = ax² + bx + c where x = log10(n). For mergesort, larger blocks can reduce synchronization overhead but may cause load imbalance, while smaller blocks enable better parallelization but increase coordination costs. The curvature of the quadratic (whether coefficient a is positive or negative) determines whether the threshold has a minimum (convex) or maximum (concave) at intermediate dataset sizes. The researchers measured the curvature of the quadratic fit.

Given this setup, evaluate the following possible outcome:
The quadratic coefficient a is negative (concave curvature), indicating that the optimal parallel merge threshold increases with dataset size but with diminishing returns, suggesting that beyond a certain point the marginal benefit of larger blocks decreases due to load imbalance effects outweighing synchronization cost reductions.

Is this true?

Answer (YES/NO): YES